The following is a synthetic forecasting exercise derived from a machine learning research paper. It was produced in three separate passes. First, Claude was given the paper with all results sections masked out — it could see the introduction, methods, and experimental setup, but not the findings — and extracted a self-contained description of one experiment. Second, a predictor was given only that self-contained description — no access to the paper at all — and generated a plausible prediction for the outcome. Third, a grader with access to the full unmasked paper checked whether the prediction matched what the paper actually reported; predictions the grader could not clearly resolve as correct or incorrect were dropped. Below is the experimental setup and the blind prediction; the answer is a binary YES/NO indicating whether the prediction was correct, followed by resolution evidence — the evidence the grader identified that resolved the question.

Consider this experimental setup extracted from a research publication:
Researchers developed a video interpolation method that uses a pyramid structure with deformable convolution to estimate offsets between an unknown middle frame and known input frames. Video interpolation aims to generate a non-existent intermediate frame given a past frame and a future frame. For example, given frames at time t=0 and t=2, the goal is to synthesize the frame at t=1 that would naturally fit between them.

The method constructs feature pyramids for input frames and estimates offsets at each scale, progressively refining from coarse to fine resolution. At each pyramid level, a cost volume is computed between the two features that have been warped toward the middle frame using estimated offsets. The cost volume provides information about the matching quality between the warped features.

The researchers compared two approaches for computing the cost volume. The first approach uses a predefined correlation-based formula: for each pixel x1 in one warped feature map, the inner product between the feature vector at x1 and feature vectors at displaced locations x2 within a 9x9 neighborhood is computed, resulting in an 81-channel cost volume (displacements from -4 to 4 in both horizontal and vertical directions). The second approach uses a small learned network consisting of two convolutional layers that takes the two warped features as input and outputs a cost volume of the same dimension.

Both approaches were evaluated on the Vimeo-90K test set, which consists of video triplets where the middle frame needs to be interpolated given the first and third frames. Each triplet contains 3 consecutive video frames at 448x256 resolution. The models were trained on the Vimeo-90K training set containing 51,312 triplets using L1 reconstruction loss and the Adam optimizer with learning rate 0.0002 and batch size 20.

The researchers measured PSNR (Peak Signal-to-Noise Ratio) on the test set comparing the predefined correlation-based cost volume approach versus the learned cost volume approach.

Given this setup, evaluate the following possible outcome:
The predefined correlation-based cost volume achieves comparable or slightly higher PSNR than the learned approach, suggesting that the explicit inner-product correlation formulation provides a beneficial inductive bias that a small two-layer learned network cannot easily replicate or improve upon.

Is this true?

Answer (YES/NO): NO